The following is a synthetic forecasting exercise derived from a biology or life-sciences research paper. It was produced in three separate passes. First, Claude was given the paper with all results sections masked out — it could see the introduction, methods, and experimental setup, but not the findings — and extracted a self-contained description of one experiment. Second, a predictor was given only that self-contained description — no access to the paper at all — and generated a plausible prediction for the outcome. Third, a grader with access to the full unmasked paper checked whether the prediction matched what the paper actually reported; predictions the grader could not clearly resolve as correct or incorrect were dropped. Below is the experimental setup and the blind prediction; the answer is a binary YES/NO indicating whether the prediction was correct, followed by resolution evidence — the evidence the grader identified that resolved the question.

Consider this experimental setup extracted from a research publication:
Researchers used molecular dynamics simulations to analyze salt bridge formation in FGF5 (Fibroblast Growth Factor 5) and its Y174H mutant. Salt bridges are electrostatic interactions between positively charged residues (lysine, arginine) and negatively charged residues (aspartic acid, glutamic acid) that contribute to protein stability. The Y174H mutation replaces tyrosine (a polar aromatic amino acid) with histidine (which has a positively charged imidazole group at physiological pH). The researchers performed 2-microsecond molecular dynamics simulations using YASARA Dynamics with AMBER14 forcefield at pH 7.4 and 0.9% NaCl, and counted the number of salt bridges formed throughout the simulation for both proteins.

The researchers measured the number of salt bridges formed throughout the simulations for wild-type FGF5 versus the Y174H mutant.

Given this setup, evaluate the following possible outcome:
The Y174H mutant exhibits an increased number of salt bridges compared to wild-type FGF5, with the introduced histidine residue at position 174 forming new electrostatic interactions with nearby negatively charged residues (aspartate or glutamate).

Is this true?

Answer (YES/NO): NO